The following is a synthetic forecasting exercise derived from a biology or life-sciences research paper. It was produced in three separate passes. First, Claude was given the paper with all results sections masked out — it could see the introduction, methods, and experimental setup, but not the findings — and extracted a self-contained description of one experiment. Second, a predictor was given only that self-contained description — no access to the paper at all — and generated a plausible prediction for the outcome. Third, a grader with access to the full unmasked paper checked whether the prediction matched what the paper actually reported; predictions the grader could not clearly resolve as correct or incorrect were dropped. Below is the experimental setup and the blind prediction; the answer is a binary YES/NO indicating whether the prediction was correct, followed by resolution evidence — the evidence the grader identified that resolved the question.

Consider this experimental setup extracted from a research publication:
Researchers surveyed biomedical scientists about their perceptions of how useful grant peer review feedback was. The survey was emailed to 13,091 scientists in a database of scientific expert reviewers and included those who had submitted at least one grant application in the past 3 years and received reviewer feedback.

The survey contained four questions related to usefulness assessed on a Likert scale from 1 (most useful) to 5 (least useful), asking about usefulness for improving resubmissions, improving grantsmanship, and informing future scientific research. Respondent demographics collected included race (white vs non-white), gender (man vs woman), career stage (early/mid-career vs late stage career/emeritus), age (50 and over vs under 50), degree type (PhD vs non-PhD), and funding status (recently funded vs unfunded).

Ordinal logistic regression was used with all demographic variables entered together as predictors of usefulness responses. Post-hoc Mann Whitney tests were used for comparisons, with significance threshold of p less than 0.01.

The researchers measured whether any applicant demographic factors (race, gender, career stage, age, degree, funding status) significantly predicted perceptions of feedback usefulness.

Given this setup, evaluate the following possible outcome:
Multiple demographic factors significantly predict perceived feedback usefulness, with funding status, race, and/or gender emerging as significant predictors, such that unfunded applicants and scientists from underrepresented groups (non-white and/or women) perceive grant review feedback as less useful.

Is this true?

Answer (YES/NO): NO